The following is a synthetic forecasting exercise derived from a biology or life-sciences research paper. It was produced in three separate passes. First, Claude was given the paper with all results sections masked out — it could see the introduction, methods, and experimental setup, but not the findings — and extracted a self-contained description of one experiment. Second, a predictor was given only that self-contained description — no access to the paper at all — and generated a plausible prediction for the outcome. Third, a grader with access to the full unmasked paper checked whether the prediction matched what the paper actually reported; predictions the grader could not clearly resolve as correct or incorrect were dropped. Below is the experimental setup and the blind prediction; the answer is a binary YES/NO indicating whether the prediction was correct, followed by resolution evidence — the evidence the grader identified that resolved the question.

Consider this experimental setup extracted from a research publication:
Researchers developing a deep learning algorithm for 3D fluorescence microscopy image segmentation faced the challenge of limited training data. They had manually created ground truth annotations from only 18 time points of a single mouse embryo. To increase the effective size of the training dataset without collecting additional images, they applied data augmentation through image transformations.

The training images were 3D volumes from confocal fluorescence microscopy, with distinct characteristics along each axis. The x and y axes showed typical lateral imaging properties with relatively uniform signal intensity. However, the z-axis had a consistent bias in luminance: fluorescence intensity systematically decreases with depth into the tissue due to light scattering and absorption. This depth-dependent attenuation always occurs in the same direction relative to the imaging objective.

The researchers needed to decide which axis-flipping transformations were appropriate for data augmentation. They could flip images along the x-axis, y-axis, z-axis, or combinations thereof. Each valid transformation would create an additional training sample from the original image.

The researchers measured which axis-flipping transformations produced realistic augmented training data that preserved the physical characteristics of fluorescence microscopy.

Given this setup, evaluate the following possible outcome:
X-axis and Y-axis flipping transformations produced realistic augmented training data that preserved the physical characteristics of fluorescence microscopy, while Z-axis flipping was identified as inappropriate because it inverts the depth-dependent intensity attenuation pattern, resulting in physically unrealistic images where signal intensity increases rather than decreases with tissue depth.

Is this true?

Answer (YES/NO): YES